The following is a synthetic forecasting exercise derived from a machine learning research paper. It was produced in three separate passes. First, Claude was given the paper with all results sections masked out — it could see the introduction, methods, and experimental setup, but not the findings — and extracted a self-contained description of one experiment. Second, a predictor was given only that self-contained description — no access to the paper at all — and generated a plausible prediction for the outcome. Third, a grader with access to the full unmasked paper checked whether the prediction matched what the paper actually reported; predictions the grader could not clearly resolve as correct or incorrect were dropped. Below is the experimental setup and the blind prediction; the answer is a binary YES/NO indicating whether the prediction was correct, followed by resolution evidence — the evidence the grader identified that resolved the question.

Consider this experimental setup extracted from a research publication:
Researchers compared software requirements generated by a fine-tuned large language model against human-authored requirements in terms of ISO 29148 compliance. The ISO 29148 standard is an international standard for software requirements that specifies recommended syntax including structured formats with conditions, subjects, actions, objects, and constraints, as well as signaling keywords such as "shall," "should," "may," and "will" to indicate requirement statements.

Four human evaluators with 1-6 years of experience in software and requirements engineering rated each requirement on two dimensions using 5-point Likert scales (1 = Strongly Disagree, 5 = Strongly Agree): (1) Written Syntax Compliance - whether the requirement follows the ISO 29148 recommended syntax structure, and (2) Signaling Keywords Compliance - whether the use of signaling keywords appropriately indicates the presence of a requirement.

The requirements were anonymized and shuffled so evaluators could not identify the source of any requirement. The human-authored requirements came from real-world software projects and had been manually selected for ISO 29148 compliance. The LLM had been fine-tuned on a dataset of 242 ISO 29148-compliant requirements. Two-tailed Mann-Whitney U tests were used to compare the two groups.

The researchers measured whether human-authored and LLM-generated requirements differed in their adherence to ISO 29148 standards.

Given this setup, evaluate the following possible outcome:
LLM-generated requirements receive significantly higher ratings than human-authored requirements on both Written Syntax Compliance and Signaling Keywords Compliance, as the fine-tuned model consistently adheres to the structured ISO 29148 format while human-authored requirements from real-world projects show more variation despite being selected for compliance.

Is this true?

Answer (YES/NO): NO